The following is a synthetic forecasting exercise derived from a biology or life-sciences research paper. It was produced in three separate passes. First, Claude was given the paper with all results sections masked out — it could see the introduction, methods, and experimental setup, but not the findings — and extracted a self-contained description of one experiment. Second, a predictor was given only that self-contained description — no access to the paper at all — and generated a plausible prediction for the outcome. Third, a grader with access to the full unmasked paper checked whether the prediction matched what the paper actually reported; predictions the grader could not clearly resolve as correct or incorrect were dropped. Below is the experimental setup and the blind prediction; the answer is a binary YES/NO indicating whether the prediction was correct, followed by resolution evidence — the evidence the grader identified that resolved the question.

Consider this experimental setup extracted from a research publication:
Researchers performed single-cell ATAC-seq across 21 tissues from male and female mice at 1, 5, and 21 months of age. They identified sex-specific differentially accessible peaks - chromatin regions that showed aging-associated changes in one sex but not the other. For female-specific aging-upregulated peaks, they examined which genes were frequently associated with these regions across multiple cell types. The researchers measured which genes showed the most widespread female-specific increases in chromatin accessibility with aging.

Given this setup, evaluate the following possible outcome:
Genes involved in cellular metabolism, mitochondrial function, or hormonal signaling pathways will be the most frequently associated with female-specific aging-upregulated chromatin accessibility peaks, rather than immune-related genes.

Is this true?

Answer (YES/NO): NO